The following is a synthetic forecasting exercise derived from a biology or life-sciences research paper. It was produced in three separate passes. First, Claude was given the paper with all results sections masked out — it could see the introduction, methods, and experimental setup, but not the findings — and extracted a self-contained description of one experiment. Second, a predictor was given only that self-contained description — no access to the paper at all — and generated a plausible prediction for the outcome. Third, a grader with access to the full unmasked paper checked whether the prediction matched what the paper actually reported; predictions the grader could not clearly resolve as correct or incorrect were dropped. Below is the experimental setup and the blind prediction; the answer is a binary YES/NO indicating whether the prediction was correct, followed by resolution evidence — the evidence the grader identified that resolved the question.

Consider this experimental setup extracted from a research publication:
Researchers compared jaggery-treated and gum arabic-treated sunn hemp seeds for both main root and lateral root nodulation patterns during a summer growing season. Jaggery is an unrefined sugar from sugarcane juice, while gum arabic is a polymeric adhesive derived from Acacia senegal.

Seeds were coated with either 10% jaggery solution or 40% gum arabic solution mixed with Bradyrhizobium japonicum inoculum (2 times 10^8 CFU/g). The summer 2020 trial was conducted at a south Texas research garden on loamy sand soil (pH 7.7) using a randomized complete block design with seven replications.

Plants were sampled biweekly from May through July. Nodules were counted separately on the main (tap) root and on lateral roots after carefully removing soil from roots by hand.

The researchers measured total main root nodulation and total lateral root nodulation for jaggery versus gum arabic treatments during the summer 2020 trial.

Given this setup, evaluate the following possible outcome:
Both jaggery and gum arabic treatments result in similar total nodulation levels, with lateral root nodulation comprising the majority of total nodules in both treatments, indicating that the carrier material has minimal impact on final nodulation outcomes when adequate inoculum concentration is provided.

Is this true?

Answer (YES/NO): NO